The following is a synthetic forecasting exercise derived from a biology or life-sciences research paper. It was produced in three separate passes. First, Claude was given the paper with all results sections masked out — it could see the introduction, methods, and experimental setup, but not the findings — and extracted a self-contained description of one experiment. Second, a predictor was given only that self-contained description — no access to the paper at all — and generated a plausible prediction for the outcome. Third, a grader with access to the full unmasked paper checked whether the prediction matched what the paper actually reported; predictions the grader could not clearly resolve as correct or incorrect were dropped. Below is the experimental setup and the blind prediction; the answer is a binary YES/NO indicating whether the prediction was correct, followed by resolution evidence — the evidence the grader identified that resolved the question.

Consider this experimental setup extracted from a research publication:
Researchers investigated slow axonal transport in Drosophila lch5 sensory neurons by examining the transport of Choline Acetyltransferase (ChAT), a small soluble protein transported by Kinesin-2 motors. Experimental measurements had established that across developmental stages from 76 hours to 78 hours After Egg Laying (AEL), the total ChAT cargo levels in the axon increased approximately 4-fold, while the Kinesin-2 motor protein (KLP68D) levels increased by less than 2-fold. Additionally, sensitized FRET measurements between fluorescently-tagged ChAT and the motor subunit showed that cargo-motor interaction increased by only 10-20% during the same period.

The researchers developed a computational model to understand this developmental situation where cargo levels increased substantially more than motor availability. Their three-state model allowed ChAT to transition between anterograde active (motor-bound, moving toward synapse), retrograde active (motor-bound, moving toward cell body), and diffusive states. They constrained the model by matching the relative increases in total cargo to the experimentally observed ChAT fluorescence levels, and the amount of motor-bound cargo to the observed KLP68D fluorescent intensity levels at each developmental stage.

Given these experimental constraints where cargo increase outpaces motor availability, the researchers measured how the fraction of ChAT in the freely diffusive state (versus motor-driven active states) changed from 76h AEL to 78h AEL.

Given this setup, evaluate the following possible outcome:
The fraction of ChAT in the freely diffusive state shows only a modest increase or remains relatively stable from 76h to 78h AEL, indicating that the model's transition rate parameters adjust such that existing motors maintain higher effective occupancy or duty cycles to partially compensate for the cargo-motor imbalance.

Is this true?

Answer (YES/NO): NO